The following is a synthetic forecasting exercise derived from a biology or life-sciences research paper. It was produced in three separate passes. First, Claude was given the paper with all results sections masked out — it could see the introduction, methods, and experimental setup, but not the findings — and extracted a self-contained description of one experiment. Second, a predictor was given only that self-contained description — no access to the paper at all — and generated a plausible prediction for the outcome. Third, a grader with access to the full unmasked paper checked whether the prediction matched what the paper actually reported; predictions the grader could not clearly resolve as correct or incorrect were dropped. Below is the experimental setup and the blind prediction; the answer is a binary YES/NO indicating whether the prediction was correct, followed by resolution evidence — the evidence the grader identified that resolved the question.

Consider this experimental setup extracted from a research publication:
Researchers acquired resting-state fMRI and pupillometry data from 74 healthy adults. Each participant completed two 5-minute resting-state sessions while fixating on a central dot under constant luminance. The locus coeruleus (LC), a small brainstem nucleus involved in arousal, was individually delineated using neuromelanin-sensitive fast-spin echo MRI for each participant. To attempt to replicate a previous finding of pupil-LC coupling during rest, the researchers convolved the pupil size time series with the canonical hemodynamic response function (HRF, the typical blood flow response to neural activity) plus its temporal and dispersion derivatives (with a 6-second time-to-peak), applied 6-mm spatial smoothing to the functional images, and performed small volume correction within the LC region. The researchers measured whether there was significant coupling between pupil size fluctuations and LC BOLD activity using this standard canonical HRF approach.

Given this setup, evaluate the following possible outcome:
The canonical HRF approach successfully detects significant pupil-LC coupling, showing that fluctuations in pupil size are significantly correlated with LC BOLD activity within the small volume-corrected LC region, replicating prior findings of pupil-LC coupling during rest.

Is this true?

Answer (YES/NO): NO